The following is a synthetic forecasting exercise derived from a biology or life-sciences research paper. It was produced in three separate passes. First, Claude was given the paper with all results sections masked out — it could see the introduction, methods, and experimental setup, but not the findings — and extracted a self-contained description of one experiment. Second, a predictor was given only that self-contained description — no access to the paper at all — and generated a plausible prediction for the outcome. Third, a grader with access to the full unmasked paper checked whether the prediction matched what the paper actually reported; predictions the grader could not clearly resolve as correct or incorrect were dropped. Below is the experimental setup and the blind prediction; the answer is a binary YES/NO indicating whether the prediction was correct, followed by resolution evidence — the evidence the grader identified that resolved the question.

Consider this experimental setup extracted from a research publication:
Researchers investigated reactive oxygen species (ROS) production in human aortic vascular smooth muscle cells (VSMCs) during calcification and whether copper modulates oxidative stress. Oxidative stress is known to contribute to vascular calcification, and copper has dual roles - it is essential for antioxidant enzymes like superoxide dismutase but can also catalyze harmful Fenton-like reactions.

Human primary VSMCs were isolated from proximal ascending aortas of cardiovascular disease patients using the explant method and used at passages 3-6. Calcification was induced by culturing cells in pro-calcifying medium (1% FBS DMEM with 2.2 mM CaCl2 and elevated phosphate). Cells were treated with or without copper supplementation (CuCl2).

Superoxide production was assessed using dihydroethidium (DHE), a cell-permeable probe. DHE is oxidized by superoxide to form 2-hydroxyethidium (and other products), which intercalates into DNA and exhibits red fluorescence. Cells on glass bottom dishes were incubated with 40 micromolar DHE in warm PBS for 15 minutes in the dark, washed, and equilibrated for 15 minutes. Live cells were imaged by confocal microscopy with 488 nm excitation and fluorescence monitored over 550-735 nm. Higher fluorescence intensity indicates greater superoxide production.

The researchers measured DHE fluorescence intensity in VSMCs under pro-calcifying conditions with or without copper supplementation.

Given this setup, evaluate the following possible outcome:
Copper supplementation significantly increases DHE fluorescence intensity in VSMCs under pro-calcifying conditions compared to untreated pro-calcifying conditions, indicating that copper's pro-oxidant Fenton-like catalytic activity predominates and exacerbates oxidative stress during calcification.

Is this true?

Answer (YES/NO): NO